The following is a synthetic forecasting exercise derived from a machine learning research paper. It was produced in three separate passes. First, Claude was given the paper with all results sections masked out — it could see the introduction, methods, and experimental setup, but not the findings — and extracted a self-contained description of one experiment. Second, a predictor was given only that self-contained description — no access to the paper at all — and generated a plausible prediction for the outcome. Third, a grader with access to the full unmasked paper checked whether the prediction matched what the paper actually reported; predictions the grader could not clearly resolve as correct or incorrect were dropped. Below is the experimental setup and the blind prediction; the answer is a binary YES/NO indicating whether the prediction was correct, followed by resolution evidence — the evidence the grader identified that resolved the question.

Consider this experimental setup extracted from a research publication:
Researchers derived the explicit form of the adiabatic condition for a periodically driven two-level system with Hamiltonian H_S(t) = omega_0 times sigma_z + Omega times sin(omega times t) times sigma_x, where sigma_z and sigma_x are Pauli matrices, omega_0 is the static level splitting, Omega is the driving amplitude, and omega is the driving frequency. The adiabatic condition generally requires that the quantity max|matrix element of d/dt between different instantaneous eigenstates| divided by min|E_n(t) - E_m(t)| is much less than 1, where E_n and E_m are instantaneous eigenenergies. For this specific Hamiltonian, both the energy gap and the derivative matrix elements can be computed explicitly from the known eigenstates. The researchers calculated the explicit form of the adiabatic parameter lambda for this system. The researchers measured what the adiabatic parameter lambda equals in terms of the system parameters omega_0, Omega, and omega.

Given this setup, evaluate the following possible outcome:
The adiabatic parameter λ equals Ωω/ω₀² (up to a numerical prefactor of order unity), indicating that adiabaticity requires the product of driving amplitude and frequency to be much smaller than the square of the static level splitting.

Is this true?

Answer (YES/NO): YES